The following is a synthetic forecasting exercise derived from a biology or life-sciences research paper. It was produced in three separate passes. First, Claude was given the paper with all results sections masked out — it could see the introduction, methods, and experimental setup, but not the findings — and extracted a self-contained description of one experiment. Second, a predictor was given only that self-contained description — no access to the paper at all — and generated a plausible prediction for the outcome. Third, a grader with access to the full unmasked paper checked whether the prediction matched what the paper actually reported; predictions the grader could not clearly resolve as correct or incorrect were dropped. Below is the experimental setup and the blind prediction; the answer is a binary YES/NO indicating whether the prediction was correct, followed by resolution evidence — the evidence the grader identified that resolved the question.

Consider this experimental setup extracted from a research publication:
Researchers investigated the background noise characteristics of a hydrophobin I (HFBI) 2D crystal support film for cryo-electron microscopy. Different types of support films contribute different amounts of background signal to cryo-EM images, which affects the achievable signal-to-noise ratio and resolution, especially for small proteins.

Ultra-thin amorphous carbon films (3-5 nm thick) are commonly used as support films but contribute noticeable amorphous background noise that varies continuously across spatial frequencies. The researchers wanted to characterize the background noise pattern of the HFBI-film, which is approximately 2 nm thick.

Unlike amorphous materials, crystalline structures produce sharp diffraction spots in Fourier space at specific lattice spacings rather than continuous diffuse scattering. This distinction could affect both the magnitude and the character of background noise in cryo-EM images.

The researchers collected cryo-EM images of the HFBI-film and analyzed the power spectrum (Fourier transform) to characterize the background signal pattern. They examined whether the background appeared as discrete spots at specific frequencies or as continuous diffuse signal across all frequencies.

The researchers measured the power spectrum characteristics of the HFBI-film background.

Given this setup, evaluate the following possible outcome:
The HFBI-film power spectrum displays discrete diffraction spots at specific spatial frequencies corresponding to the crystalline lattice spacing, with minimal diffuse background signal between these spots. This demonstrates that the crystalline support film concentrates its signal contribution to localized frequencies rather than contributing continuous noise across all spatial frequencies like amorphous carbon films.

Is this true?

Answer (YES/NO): YES